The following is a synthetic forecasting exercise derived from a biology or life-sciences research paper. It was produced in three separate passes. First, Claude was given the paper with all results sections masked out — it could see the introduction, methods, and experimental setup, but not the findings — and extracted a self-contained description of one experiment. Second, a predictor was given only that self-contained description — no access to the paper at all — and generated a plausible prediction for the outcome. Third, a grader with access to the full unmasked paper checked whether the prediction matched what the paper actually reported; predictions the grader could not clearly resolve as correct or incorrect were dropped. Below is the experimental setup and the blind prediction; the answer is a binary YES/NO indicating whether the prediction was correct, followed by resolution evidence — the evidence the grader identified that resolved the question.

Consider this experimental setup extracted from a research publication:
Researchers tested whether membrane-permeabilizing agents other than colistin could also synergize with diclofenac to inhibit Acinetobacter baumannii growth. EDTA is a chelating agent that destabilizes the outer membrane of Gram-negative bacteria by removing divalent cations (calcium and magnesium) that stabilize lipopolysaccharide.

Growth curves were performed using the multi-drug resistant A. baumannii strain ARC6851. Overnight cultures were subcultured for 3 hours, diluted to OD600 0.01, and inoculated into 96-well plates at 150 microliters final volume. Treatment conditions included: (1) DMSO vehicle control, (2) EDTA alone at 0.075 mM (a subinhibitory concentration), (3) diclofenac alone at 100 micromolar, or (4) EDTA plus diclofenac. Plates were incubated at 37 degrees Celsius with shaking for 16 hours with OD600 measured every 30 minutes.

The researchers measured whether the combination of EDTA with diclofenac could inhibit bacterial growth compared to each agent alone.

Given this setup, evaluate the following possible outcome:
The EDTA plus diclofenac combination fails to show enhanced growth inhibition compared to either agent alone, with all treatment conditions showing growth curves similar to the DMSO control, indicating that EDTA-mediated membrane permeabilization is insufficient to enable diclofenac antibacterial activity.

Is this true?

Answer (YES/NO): YES